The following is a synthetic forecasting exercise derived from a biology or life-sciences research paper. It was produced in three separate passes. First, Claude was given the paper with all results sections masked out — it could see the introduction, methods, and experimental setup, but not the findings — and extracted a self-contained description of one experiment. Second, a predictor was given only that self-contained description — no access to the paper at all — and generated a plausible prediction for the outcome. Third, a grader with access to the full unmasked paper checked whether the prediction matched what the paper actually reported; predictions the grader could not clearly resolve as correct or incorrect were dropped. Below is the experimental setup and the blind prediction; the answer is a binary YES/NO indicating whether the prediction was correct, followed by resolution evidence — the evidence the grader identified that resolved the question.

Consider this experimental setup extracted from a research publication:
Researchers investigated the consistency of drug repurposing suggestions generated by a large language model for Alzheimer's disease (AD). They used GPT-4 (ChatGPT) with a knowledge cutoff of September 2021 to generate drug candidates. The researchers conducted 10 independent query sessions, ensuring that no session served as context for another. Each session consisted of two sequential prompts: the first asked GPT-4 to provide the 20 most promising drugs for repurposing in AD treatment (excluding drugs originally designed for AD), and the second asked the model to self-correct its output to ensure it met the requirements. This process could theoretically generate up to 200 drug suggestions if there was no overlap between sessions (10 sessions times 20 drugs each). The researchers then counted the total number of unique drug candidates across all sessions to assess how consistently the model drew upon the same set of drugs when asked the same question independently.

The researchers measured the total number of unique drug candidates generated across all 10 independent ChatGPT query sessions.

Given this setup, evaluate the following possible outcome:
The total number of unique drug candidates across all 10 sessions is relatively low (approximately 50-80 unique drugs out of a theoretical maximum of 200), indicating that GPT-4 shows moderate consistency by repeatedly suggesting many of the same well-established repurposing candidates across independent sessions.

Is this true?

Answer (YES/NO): YES